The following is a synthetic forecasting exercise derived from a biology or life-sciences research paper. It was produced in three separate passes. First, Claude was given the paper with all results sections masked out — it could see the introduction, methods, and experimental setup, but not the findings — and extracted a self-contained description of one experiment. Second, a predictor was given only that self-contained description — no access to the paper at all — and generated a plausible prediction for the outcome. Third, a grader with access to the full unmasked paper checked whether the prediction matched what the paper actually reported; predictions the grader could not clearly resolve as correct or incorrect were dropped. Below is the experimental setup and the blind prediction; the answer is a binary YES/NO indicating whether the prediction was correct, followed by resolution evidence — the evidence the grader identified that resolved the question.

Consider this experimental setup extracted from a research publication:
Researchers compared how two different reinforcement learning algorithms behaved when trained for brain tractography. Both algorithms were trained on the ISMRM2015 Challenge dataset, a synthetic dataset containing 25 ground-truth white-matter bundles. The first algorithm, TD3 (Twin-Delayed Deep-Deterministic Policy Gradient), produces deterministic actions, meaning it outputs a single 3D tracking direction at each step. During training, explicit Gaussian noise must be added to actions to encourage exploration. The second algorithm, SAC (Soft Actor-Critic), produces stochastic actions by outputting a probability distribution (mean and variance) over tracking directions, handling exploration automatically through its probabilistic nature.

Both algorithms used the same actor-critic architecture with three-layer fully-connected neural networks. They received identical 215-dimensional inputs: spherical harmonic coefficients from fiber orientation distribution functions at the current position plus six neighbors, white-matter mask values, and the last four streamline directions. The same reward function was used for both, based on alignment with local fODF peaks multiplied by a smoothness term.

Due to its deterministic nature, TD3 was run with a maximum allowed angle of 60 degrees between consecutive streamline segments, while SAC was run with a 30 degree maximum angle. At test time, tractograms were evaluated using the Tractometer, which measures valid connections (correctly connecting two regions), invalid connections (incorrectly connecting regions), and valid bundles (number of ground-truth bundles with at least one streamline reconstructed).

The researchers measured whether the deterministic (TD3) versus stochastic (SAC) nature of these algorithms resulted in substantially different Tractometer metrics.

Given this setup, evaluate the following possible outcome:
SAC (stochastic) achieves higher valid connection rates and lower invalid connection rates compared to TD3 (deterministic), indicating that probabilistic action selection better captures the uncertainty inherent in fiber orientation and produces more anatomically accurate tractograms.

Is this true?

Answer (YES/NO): YES